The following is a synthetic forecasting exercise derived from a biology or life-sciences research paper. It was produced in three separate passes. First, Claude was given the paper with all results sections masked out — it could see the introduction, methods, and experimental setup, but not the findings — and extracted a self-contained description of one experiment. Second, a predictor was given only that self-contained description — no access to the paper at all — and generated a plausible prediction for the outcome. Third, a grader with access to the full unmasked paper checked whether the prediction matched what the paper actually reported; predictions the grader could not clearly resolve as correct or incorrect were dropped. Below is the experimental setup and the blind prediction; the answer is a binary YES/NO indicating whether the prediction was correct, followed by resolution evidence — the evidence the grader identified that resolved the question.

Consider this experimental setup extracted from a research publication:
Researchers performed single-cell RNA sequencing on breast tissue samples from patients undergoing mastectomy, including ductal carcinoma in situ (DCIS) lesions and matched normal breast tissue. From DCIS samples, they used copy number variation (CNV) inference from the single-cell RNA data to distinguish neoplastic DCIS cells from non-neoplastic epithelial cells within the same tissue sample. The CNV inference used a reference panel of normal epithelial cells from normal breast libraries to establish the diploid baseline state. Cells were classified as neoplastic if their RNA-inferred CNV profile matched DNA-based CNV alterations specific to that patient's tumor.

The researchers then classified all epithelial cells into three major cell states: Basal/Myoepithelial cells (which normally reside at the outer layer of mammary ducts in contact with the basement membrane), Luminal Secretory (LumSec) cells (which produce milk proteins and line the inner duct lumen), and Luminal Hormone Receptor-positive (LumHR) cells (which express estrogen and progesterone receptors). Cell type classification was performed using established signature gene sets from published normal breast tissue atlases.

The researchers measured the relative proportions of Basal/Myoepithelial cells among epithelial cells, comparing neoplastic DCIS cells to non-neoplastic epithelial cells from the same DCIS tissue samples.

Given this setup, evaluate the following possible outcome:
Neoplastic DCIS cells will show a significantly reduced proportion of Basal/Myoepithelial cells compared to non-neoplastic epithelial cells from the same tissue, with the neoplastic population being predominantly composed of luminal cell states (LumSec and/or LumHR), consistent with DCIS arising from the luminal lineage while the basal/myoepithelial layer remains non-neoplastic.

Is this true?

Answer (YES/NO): YES